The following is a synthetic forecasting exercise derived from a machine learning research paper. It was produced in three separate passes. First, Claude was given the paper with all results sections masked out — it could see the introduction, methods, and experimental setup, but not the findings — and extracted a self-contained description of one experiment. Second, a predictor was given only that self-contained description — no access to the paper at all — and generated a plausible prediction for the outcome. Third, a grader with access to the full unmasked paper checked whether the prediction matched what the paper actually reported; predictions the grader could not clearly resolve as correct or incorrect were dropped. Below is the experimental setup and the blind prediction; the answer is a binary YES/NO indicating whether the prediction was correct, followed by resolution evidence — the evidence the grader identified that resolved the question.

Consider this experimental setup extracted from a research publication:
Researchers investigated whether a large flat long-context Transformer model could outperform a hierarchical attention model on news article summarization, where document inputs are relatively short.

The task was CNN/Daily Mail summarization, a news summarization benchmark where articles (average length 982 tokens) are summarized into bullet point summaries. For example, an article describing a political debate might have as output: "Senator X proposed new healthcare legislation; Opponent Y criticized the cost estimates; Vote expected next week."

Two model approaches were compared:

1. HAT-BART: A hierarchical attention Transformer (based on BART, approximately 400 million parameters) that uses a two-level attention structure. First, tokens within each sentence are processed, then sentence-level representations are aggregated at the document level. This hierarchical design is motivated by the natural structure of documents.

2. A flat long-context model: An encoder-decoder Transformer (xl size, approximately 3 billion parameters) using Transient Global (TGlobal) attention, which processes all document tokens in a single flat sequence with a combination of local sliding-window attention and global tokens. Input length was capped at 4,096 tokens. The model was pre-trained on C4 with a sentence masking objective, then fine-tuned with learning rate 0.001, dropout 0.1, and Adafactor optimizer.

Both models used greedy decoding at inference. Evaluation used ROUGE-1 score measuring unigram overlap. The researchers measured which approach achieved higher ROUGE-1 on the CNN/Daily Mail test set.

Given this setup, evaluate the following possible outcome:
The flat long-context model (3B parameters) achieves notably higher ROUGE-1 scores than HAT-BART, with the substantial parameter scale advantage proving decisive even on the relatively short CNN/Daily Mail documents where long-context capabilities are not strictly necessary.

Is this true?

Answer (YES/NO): NO